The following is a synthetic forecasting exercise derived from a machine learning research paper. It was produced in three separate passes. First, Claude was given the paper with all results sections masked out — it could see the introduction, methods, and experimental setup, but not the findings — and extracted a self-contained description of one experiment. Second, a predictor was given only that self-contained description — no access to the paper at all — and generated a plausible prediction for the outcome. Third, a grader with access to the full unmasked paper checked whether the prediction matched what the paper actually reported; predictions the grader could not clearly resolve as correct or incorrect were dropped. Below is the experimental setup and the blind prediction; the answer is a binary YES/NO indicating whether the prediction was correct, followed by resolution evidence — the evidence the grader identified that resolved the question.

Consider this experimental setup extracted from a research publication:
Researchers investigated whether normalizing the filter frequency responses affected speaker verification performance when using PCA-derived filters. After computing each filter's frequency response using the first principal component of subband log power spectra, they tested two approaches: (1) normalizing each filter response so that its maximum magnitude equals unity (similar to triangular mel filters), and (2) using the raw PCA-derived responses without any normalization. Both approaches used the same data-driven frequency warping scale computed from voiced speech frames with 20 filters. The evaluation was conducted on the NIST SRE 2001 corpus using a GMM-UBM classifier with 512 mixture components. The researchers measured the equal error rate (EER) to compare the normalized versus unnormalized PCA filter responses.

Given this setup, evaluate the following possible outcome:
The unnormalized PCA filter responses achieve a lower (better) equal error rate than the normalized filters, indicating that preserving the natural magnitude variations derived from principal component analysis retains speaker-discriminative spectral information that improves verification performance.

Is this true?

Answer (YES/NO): YES